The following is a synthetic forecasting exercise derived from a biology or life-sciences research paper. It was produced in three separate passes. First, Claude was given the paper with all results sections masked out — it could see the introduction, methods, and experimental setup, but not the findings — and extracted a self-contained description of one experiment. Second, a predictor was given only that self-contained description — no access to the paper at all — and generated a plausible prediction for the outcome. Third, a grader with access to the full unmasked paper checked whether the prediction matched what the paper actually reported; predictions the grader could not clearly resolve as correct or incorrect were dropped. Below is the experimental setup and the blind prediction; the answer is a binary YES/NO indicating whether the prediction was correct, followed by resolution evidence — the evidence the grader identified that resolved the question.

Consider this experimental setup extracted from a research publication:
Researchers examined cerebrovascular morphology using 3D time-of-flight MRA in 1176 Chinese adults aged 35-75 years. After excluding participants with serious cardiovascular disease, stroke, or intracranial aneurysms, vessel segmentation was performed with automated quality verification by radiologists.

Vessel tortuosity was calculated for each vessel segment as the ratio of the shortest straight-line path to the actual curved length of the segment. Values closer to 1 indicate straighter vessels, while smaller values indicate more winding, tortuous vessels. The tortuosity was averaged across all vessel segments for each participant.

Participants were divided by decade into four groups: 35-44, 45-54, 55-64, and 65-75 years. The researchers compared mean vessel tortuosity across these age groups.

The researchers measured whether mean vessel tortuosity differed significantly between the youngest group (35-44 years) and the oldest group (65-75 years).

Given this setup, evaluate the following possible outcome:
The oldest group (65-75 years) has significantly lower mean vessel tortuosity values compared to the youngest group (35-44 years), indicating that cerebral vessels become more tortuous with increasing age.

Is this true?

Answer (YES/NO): NO